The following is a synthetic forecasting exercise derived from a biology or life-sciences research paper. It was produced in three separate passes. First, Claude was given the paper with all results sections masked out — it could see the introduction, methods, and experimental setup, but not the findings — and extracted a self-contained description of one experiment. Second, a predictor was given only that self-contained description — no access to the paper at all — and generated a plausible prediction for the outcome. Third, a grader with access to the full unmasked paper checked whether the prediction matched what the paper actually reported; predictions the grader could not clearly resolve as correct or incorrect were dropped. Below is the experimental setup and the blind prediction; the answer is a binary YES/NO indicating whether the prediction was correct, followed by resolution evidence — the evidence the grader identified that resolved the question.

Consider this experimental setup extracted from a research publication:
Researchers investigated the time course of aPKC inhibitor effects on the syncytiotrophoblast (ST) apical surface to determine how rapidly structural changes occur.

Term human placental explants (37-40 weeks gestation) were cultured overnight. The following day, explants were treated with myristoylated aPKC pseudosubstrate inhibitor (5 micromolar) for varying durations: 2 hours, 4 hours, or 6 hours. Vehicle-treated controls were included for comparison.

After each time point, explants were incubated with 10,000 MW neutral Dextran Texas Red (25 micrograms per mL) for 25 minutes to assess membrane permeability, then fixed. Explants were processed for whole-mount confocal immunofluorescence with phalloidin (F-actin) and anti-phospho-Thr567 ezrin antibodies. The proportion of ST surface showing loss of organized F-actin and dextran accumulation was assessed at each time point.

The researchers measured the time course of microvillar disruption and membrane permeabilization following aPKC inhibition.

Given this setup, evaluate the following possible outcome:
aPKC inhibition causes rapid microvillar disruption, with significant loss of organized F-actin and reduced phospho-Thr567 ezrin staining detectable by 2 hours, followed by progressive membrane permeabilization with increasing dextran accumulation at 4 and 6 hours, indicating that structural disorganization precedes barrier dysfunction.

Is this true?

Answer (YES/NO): NO